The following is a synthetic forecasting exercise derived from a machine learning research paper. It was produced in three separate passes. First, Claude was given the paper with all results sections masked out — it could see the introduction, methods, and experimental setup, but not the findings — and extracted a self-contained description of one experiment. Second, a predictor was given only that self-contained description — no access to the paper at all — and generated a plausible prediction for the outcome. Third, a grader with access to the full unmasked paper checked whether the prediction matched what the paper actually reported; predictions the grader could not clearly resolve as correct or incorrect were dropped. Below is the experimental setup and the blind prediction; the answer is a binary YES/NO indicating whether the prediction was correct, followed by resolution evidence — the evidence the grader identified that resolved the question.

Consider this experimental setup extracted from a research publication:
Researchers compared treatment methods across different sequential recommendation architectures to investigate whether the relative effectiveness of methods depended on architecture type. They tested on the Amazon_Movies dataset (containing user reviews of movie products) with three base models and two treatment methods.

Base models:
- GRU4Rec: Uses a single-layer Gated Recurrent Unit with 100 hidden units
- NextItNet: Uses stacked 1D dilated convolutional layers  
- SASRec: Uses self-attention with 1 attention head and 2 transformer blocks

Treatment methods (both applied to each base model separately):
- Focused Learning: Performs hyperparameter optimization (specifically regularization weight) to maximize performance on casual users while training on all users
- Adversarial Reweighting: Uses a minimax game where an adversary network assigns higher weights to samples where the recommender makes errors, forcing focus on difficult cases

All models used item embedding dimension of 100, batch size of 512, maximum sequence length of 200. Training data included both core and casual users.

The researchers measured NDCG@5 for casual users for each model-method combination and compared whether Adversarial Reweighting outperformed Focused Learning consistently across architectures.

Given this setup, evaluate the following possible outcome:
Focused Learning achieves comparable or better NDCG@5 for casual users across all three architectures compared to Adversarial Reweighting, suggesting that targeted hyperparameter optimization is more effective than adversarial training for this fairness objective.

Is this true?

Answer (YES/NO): NO